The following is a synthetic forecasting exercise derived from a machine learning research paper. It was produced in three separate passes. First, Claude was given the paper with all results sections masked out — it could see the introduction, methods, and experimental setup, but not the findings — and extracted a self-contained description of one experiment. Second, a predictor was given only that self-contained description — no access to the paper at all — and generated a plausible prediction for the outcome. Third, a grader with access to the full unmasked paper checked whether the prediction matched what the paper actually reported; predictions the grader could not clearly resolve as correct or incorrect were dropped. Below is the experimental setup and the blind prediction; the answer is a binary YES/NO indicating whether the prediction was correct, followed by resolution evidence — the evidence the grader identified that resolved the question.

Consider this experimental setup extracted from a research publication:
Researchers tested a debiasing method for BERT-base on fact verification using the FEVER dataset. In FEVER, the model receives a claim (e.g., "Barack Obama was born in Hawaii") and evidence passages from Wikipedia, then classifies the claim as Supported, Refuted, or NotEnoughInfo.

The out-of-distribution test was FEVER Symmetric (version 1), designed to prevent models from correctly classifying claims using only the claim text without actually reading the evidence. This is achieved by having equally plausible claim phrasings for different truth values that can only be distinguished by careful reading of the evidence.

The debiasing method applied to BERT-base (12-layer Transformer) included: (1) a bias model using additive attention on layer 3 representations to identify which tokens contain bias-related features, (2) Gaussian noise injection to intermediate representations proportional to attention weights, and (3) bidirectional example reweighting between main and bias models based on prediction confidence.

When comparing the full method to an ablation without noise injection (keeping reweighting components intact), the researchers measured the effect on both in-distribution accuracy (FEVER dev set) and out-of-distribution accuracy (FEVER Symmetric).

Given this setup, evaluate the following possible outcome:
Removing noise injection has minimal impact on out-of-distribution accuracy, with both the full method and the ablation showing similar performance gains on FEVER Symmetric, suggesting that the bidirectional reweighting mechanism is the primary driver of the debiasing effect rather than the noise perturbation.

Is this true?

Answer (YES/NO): NO